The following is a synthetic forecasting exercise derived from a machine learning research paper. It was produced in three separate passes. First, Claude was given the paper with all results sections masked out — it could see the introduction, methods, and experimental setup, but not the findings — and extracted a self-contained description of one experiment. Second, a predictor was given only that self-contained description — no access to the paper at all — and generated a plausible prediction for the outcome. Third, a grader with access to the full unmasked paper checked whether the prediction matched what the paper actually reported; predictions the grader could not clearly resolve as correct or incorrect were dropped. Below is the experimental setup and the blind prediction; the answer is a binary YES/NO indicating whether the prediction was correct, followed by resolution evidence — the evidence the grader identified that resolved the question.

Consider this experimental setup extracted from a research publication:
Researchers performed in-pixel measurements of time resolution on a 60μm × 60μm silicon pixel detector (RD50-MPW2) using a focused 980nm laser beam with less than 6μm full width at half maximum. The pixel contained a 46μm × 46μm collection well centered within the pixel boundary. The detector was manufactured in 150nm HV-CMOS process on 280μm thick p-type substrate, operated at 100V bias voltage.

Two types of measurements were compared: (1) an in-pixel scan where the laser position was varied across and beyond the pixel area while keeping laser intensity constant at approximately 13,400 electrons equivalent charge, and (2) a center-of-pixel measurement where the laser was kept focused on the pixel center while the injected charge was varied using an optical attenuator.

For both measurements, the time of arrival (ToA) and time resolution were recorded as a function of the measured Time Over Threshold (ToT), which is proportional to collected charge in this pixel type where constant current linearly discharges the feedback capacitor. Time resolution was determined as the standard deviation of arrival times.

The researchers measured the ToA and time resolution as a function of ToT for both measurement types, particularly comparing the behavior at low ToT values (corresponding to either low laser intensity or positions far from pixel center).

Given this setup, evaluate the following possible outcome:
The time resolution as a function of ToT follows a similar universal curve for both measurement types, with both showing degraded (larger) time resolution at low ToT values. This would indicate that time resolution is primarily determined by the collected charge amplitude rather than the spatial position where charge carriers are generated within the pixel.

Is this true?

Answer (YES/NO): NO